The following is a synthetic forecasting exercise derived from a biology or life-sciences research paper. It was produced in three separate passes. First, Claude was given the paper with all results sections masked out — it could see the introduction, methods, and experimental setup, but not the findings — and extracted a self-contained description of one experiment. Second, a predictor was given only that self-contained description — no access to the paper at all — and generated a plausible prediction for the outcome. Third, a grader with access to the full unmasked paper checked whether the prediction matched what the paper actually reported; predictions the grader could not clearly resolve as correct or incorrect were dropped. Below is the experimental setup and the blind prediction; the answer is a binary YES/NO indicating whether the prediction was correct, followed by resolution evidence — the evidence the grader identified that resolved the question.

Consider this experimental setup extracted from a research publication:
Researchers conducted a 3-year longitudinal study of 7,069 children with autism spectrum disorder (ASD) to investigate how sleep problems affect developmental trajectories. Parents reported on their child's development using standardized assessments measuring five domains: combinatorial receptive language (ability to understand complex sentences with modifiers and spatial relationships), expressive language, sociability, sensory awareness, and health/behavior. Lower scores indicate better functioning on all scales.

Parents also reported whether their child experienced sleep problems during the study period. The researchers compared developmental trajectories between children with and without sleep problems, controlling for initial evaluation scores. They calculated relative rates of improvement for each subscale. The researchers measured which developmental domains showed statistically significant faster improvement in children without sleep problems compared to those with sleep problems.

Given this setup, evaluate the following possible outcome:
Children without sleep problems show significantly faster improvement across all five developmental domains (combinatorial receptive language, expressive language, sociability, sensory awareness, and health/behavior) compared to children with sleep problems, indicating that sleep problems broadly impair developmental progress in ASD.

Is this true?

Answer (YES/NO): NO